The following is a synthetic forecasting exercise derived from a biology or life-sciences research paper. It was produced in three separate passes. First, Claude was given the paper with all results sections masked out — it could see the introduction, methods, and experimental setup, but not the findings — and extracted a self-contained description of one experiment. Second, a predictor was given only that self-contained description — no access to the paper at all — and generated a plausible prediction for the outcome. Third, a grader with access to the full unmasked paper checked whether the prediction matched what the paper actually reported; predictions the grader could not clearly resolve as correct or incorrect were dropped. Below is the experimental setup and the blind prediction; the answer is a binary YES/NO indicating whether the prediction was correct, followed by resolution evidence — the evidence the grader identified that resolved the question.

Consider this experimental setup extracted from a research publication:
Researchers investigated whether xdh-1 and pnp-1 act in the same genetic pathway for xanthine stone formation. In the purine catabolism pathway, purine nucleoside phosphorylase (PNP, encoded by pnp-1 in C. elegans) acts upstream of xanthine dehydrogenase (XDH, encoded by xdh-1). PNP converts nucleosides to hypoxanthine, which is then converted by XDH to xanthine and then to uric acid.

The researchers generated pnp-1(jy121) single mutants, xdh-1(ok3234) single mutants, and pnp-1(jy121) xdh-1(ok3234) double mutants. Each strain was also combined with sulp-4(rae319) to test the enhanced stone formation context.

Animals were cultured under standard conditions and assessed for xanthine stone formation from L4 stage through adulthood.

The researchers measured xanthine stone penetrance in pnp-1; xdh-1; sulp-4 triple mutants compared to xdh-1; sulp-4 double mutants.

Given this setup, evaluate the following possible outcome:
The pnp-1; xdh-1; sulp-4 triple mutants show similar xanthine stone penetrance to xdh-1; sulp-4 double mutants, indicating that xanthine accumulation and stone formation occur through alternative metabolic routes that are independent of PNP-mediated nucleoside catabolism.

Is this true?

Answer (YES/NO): NO